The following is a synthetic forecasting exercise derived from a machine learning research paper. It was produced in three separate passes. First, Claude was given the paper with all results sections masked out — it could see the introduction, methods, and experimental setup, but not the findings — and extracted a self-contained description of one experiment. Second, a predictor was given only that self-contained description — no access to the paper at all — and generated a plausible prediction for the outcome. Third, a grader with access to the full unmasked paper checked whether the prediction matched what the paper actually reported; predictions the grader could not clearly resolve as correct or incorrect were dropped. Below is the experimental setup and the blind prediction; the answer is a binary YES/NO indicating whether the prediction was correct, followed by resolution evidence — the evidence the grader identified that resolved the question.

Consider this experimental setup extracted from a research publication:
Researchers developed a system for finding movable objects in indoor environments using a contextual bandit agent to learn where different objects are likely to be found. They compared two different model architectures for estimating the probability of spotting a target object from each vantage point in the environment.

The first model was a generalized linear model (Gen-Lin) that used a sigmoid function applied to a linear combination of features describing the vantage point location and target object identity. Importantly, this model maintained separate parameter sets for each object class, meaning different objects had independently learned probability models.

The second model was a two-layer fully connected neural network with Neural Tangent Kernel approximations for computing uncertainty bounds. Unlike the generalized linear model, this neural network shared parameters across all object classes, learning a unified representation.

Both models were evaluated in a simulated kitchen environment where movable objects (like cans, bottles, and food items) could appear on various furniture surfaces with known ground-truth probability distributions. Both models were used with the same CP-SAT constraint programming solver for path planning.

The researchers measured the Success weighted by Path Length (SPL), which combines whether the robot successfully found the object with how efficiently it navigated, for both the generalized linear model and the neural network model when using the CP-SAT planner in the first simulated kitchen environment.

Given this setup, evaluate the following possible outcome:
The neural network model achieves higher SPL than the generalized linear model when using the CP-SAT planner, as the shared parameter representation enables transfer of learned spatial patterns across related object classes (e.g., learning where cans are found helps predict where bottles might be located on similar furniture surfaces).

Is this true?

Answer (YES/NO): NO